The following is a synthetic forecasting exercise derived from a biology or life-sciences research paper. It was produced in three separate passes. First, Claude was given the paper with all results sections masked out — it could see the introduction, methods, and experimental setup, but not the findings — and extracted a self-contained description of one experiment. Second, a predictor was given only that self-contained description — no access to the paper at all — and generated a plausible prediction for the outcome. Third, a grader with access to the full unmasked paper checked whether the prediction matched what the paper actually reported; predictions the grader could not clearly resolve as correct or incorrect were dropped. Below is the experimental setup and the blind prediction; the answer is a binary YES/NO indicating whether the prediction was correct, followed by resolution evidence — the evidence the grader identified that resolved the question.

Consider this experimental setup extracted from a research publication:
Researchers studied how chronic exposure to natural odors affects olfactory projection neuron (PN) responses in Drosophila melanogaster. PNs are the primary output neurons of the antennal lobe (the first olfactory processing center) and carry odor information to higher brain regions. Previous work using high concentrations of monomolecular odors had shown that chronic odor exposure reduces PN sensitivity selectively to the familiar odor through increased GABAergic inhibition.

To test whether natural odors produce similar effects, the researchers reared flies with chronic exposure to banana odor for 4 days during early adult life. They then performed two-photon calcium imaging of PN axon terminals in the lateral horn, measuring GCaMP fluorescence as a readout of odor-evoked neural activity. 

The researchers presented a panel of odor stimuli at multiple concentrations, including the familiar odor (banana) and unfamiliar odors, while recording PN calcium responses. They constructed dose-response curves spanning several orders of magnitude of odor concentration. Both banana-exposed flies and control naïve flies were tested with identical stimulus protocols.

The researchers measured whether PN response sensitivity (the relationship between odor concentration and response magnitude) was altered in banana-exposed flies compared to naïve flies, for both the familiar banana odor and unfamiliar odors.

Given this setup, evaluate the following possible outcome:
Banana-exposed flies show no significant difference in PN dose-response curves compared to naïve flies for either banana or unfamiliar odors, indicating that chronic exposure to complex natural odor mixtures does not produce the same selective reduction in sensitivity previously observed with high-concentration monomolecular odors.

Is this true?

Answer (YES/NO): YES